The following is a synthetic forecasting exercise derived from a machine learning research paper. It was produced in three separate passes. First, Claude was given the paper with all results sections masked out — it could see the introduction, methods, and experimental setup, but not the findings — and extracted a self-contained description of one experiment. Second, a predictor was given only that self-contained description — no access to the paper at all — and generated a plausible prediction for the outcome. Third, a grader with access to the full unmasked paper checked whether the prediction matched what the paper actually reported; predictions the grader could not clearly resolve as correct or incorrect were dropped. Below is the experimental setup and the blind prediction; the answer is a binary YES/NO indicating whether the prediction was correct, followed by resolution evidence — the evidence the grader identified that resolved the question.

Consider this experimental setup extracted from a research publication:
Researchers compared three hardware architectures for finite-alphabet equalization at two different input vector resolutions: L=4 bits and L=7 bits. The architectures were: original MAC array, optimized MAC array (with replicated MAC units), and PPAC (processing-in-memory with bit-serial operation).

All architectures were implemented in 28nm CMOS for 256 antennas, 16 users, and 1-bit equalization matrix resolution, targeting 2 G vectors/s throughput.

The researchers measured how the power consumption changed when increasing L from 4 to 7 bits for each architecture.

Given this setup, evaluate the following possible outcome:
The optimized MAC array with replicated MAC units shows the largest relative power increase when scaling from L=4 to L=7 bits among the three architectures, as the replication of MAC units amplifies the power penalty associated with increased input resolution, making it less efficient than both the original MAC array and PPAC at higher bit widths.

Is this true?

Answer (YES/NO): YES